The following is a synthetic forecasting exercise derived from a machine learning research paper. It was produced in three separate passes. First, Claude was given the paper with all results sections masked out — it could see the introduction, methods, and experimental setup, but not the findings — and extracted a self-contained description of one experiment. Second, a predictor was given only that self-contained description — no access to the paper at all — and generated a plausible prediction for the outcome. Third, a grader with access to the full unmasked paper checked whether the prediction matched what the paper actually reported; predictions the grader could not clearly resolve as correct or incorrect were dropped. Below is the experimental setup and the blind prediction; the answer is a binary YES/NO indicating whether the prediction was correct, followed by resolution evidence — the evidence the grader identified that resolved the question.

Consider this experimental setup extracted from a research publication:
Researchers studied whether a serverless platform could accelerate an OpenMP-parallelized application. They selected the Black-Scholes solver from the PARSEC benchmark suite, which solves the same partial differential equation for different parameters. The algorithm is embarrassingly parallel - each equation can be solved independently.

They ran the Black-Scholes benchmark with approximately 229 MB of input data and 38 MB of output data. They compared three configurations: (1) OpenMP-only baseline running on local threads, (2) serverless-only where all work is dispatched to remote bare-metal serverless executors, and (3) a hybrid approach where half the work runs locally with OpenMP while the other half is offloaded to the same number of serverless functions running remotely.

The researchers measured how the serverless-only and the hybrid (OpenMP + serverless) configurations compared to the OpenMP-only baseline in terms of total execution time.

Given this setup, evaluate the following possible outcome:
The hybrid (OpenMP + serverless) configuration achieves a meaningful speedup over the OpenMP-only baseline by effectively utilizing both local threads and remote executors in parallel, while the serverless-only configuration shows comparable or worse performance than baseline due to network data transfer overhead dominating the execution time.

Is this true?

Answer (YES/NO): NO